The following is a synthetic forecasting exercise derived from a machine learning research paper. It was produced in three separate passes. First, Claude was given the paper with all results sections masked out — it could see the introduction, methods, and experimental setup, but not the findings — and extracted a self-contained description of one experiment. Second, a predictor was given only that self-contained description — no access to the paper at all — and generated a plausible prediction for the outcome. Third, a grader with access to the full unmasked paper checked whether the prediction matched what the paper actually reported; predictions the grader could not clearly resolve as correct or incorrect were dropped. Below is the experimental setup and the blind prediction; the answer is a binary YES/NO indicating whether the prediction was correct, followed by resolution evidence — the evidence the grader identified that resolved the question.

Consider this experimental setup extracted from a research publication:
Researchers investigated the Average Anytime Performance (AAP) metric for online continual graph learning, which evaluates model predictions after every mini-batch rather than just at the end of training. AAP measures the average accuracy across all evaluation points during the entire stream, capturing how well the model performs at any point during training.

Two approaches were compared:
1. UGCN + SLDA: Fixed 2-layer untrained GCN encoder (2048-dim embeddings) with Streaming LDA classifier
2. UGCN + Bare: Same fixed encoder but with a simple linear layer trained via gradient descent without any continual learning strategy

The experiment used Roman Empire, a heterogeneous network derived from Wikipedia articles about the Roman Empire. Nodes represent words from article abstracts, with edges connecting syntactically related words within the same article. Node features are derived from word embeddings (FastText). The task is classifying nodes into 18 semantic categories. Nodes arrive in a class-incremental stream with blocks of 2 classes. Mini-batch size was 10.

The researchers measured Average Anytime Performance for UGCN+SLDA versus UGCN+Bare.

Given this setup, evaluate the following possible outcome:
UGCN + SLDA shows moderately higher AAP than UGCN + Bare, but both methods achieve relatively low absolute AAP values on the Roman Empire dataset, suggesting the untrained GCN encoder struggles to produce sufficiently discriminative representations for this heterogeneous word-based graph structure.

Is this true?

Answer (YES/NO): NO